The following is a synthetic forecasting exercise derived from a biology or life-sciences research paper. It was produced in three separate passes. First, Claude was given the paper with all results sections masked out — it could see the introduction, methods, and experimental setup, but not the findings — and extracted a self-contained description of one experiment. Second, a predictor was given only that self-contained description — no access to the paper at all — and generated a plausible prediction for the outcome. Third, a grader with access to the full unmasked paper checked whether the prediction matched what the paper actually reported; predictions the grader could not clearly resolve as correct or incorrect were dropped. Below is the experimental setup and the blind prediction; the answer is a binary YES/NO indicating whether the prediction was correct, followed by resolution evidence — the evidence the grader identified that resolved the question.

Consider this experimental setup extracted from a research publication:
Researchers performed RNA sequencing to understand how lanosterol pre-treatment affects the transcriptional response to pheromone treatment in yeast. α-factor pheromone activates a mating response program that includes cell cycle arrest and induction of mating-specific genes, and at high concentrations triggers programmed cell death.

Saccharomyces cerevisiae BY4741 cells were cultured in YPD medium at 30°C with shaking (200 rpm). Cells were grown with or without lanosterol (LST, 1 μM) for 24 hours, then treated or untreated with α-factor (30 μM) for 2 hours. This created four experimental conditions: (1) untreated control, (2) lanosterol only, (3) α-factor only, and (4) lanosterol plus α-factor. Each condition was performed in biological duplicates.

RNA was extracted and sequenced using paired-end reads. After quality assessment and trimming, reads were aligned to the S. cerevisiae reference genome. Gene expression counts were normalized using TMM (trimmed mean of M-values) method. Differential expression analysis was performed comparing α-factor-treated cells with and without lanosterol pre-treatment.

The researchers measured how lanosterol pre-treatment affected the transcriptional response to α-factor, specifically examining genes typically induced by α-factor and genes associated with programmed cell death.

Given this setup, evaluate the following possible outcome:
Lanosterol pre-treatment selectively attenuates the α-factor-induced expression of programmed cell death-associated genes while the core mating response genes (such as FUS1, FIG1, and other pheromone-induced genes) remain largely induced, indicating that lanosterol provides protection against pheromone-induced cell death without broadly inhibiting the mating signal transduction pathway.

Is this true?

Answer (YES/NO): NO